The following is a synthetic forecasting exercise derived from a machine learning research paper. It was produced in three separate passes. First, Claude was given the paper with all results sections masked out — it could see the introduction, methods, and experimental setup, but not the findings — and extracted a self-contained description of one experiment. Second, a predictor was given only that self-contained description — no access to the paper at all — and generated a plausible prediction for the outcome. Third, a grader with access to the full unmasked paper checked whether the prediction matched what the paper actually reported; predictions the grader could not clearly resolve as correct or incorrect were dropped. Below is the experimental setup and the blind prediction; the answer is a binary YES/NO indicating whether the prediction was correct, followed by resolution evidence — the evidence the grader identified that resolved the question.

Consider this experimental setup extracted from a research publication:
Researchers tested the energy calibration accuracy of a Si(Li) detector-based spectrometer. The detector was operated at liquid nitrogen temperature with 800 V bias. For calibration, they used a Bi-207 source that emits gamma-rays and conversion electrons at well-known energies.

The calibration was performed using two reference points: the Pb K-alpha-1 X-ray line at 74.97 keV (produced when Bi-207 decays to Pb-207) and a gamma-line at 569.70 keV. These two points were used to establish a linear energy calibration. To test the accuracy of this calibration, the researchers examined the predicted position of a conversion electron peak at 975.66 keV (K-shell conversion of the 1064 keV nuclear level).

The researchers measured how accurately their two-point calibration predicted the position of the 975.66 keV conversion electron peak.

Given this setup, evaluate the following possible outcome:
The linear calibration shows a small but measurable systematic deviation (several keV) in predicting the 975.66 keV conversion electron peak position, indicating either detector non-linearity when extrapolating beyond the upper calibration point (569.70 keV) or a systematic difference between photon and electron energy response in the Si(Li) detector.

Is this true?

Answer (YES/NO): NO